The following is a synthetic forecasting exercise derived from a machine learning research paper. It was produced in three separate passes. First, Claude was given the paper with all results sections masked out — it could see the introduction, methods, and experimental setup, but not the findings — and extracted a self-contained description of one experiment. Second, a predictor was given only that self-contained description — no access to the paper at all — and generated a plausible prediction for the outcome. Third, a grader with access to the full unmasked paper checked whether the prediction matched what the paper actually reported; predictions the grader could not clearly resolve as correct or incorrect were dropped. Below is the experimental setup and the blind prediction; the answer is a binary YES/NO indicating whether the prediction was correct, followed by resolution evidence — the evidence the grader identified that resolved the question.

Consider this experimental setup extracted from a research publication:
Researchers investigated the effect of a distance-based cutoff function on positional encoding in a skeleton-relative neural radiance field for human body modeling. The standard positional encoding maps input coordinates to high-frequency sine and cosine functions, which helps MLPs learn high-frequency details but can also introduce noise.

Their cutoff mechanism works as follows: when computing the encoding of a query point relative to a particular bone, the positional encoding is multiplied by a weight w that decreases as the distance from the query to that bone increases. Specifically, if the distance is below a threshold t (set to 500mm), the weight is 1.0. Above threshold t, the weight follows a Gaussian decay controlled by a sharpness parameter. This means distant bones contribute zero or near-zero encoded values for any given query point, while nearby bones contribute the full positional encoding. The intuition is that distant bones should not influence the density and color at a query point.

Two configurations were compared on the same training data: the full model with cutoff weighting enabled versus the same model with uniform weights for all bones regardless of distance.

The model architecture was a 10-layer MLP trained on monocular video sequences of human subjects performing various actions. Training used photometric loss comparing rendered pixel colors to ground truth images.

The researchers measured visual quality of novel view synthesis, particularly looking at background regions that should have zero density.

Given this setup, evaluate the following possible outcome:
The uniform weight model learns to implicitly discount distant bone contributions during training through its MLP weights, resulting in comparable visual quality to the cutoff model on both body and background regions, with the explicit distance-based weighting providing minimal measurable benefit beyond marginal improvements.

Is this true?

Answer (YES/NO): NO